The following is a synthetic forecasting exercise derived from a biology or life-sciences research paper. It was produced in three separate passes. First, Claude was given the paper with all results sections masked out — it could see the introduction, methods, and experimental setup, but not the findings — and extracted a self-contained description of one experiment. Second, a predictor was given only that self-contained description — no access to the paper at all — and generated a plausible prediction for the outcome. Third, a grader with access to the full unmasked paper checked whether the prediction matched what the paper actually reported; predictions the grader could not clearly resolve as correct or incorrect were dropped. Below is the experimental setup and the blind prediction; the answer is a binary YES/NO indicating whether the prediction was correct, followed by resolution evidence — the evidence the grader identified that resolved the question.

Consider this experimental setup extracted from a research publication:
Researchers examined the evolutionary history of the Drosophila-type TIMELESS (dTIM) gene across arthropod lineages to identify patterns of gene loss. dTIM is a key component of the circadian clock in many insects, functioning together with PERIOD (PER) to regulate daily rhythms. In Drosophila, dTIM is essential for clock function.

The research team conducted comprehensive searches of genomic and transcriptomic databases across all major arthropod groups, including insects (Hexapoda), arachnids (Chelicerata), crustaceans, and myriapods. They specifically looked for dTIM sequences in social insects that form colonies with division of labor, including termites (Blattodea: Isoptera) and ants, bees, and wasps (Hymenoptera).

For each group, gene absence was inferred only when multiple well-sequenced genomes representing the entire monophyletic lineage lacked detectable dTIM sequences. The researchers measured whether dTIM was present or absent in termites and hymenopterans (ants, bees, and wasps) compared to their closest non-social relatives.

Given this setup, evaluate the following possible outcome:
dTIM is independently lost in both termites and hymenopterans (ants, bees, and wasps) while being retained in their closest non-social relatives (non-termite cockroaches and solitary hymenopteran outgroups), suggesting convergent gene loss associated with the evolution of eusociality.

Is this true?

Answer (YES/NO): NO